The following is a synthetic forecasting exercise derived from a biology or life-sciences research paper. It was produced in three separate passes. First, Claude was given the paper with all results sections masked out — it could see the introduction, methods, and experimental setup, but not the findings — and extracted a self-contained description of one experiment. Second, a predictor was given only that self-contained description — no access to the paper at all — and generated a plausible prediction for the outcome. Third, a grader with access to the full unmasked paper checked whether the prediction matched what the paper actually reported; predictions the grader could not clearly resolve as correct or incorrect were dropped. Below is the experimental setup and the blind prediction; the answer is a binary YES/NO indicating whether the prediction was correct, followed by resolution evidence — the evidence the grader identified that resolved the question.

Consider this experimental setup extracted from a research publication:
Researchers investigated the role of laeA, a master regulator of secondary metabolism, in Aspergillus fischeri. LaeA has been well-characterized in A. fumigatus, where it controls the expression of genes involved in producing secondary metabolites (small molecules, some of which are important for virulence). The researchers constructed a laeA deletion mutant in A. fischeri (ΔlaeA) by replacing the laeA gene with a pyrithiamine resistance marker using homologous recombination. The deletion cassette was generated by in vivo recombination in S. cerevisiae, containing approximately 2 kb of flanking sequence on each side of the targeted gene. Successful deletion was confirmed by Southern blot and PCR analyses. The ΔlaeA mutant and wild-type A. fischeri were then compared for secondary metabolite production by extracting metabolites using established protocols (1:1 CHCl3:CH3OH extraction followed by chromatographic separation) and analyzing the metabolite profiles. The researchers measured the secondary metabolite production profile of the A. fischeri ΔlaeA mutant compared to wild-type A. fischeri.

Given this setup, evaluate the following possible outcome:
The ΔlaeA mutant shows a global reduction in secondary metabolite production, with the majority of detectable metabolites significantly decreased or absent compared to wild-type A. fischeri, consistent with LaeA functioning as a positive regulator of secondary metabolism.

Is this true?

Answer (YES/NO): YES